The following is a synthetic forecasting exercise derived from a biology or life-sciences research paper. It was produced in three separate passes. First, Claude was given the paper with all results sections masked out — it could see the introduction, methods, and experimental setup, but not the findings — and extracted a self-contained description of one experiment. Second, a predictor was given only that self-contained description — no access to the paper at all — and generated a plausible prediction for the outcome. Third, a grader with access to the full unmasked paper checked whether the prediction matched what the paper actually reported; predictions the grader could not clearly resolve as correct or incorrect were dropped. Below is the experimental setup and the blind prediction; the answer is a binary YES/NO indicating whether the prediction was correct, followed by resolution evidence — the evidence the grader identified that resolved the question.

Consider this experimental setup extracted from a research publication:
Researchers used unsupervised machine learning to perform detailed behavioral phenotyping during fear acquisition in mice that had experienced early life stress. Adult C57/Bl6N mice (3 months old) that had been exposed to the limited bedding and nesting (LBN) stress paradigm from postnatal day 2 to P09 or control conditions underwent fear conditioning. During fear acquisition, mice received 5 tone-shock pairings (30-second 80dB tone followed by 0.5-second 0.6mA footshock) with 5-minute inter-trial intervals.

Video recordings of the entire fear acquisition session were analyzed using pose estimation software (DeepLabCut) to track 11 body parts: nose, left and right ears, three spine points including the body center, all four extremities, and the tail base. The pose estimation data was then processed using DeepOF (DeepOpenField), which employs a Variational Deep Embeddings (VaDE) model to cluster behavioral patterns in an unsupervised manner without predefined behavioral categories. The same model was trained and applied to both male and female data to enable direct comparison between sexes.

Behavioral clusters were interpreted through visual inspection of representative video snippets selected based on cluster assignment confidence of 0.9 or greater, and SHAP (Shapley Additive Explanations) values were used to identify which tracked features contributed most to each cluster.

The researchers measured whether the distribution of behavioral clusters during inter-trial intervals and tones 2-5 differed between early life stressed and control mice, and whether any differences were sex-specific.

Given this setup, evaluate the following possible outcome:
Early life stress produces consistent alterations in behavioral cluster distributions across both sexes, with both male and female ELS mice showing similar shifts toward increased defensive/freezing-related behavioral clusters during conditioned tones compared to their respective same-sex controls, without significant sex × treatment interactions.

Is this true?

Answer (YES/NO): NO